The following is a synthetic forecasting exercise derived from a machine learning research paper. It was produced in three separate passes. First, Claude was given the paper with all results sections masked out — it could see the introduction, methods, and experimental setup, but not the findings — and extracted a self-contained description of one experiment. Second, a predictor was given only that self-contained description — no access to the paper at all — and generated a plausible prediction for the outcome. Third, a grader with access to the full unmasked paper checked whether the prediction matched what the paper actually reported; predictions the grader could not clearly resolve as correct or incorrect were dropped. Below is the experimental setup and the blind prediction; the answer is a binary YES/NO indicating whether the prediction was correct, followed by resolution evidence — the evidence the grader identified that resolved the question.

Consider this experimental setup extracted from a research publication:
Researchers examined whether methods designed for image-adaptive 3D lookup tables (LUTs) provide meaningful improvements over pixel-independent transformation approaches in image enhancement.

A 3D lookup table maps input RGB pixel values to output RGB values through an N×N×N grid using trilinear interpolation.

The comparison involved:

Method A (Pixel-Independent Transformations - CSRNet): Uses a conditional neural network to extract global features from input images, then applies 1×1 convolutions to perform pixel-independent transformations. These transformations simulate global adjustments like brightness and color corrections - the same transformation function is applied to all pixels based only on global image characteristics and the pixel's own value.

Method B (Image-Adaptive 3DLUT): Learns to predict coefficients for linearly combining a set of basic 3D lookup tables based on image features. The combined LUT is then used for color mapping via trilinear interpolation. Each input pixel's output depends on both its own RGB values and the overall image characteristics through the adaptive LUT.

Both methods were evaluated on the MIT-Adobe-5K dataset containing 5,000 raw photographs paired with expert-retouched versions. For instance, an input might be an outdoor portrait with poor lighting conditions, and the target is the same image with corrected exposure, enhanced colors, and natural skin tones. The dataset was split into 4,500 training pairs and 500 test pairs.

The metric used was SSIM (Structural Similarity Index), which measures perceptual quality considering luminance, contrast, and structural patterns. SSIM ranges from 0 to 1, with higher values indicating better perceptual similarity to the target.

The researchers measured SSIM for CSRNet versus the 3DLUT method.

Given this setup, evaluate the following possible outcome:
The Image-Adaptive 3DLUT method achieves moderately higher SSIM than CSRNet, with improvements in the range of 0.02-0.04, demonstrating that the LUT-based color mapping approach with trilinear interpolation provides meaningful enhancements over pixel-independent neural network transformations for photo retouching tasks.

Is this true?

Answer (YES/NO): YES